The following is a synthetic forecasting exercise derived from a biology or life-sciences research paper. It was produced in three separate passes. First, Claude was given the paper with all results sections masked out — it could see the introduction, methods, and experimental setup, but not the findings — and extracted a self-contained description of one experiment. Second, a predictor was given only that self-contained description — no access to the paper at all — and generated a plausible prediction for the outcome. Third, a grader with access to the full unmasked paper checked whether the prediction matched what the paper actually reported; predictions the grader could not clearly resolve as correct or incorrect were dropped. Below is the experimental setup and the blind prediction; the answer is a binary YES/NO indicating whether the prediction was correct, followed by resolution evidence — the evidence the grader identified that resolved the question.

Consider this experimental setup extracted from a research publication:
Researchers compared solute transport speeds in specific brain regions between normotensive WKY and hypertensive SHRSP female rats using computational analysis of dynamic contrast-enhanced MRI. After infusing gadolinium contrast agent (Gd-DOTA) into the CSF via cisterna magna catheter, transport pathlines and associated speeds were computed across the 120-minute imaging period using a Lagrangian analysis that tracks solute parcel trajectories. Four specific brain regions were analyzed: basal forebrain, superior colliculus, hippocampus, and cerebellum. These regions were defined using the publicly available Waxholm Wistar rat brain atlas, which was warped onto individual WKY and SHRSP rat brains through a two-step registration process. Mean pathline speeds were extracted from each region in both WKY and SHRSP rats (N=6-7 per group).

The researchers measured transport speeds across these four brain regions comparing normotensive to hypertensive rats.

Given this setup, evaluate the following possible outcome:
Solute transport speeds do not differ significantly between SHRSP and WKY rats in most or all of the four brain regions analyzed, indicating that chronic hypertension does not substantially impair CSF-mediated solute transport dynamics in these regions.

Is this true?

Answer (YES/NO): NO